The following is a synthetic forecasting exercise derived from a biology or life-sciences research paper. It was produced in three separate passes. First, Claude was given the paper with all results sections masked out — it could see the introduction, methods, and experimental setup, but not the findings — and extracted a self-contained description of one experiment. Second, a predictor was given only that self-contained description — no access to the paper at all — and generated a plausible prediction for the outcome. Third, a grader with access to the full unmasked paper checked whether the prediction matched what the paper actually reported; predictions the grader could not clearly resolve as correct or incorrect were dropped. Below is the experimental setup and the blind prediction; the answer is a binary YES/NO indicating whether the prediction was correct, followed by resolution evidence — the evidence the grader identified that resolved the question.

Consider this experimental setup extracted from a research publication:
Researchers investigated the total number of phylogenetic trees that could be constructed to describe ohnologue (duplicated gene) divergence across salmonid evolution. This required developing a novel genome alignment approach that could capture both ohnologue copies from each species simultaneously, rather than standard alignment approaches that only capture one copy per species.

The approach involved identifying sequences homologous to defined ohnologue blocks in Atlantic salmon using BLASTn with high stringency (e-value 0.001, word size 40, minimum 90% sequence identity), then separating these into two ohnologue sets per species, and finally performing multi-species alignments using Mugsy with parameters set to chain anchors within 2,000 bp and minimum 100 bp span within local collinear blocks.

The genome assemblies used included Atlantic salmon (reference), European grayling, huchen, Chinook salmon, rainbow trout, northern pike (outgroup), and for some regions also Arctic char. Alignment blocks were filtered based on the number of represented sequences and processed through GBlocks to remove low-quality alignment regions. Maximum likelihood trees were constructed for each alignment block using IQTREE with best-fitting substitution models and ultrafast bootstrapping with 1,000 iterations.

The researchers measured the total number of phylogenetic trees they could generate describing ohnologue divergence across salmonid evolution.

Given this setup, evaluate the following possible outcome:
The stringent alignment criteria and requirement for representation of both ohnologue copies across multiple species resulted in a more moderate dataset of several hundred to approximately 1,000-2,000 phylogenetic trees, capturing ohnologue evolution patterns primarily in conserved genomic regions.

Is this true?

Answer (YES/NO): NO